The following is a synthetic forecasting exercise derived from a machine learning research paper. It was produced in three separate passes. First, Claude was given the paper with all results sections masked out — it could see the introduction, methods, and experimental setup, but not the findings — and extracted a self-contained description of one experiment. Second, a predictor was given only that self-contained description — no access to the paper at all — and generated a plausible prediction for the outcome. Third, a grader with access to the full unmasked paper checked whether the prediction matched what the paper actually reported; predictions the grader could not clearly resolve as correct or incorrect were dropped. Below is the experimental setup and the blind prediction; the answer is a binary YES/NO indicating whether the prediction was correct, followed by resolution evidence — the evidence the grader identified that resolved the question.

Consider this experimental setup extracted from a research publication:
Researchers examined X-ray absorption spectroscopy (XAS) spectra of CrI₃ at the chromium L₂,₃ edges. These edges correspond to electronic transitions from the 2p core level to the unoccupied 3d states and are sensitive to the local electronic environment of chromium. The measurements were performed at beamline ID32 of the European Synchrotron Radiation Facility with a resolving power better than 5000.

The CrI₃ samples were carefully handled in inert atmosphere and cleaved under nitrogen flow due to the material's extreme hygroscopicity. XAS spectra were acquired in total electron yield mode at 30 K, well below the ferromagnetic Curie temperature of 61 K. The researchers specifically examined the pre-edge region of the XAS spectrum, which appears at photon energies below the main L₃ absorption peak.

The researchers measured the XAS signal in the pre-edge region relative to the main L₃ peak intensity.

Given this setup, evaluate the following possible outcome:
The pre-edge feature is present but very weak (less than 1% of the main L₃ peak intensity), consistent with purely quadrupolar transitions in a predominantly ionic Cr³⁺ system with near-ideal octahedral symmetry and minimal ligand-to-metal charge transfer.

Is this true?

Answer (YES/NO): NO